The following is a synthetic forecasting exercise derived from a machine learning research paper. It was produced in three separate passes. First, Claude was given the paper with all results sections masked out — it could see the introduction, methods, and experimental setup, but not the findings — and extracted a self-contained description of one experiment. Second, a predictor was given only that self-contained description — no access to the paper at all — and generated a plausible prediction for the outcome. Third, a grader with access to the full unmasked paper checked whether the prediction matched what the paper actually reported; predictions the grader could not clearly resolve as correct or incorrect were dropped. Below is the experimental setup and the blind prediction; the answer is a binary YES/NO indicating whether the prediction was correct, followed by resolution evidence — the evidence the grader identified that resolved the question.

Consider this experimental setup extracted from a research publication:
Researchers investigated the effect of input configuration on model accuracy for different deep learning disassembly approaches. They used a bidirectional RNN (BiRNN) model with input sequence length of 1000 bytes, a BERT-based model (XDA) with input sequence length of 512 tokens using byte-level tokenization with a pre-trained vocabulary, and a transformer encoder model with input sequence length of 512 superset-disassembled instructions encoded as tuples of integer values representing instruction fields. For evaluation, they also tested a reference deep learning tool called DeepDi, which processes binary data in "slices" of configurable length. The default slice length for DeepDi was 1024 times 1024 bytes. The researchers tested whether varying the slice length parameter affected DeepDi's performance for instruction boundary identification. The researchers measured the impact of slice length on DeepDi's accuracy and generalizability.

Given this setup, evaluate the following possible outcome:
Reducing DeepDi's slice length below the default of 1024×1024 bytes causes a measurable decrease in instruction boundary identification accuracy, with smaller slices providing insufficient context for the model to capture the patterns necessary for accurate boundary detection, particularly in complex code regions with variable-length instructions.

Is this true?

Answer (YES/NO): NO